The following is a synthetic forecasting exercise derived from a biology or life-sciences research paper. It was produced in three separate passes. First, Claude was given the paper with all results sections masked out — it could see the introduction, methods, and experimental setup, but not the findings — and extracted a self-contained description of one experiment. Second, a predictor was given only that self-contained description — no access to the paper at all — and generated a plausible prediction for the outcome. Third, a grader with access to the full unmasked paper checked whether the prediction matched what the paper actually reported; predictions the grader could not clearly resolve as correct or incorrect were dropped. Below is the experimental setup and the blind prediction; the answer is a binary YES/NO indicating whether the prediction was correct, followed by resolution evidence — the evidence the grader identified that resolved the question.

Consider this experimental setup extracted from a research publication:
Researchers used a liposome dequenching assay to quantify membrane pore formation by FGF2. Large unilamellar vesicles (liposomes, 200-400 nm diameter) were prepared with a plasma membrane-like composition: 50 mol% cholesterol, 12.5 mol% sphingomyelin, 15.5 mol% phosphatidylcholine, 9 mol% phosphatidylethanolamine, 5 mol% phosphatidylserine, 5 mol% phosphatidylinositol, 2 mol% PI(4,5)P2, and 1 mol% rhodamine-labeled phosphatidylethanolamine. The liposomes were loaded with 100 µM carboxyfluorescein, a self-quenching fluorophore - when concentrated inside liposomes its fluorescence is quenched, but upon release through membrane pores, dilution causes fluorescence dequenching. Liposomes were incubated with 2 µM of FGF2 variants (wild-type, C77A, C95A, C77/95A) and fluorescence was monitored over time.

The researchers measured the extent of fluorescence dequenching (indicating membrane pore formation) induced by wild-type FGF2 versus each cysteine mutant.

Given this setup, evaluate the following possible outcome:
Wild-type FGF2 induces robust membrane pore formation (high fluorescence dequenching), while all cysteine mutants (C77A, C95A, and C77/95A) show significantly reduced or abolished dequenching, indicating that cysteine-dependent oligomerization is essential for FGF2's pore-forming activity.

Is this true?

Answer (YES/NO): NO